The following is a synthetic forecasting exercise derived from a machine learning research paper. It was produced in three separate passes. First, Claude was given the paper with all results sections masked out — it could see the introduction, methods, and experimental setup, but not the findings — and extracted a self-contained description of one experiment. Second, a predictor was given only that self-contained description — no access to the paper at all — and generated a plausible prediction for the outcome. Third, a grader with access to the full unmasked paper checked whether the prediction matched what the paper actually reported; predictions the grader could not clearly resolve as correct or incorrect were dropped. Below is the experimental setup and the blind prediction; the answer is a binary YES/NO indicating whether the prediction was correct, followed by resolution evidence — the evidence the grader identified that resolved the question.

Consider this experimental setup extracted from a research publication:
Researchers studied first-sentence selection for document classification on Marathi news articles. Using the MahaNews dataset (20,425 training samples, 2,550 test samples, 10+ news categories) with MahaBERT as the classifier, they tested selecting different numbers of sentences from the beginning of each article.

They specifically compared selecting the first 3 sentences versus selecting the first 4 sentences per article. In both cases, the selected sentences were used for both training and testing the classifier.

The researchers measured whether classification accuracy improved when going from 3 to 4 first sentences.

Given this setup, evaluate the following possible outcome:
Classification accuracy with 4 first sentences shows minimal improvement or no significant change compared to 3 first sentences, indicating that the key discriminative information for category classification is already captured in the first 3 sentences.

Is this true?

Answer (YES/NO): NO